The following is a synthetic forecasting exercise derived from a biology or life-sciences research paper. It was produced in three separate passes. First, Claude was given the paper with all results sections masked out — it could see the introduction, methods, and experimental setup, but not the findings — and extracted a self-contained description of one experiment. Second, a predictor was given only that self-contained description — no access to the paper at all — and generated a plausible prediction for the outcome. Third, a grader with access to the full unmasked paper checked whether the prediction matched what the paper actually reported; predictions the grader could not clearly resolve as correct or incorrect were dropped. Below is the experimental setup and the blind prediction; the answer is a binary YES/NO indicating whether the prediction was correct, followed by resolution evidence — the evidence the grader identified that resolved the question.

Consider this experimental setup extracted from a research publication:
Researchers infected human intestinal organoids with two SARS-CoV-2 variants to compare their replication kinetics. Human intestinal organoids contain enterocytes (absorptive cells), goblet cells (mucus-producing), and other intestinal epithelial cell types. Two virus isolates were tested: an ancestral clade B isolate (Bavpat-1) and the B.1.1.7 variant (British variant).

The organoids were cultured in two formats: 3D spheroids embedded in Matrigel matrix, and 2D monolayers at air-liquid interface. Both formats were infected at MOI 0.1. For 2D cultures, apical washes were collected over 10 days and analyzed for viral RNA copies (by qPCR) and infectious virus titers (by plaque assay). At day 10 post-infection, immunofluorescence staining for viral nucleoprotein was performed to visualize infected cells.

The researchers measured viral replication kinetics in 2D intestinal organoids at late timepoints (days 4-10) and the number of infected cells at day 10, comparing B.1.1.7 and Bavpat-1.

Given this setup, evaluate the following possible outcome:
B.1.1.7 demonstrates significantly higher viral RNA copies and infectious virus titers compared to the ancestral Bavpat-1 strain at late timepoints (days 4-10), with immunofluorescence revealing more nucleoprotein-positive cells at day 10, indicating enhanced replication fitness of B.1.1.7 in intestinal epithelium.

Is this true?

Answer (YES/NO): YES